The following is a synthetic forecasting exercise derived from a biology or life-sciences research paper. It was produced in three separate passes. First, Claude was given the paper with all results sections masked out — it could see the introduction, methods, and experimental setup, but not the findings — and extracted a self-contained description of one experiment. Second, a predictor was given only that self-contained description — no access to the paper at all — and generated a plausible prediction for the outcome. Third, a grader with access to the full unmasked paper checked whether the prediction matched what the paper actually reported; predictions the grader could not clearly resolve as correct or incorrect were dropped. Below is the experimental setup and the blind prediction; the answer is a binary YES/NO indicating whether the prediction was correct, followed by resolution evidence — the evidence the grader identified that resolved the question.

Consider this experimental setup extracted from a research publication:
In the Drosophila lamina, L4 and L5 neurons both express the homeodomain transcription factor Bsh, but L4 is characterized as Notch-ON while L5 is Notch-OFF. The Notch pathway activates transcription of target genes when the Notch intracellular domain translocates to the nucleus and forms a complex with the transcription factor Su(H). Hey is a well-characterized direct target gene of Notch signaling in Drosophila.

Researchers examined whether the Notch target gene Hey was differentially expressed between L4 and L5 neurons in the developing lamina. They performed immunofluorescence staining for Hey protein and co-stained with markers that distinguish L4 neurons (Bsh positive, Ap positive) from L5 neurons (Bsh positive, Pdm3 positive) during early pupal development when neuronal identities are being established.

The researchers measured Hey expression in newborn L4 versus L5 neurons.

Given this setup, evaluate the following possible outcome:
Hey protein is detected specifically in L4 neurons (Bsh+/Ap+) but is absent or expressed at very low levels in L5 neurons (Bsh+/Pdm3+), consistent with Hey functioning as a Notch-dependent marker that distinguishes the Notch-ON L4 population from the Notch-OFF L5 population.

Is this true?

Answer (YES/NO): YES